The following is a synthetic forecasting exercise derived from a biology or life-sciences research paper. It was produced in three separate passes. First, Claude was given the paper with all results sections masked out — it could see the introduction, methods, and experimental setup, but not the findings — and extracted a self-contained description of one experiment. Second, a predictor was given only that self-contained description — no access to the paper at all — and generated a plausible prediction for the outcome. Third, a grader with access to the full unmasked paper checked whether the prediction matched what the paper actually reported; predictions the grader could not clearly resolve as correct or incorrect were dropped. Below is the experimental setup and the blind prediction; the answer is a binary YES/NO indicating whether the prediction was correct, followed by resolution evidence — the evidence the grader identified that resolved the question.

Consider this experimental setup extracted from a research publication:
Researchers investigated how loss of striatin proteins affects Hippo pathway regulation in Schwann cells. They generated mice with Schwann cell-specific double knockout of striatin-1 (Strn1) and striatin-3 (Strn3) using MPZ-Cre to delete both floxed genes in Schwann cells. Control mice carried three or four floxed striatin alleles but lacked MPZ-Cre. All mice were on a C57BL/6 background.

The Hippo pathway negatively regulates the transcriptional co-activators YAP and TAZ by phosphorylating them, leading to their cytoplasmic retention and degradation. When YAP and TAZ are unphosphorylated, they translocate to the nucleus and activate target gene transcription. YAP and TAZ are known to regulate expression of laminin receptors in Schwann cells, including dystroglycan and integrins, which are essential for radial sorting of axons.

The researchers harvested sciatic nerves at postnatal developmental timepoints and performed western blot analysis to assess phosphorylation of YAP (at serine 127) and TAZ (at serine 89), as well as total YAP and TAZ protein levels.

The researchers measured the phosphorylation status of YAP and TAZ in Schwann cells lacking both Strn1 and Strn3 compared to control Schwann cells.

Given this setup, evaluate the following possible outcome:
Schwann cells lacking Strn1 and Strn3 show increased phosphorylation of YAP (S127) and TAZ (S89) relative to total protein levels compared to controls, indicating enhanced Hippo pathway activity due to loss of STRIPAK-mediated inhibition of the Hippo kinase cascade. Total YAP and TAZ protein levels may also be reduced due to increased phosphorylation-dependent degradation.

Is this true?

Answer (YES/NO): YES